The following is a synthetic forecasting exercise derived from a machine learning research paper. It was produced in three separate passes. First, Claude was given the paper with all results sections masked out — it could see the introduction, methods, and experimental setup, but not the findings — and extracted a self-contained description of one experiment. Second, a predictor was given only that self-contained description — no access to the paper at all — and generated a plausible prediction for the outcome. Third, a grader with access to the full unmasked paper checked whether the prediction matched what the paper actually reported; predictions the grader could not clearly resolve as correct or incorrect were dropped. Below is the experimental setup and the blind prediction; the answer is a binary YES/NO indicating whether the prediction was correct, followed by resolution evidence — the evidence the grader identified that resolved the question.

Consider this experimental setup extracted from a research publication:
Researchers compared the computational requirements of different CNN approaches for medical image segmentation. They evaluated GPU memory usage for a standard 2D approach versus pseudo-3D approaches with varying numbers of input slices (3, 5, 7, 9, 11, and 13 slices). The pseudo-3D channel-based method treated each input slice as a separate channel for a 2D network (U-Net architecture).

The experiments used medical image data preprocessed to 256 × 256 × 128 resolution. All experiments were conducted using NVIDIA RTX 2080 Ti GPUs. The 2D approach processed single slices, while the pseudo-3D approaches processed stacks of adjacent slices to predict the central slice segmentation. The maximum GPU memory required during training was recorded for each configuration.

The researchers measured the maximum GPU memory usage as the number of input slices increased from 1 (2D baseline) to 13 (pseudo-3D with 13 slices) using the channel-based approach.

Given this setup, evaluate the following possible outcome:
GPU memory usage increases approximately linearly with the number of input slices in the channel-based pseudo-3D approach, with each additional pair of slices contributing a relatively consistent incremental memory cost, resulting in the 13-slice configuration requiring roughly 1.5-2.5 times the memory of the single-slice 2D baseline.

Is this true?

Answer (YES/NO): NO